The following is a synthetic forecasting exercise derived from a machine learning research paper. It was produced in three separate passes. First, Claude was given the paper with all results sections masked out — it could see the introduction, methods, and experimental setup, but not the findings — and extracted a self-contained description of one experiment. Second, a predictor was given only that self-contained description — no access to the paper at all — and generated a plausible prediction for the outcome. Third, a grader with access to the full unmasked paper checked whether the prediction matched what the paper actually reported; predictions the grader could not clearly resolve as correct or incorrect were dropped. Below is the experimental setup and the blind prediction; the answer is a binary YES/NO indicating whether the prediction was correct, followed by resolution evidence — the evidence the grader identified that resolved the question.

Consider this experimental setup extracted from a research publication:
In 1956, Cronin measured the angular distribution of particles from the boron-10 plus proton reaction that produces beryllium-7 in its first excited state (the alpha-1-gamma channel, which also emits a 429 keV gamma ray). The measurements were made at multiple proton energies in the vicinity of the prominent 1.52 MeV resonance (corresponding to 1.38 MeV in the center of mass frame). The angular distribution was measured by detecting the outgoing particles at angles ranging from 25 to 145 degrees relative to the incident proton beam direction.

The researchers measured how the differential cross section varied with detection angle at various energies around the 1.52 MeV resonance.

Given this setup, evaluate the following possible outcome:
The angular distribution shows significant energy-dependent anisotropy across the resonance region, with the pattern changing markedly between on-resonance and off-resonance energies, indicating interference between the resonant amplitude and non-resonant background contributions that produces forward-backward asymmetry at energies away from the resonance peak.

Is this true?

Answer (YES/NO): NO